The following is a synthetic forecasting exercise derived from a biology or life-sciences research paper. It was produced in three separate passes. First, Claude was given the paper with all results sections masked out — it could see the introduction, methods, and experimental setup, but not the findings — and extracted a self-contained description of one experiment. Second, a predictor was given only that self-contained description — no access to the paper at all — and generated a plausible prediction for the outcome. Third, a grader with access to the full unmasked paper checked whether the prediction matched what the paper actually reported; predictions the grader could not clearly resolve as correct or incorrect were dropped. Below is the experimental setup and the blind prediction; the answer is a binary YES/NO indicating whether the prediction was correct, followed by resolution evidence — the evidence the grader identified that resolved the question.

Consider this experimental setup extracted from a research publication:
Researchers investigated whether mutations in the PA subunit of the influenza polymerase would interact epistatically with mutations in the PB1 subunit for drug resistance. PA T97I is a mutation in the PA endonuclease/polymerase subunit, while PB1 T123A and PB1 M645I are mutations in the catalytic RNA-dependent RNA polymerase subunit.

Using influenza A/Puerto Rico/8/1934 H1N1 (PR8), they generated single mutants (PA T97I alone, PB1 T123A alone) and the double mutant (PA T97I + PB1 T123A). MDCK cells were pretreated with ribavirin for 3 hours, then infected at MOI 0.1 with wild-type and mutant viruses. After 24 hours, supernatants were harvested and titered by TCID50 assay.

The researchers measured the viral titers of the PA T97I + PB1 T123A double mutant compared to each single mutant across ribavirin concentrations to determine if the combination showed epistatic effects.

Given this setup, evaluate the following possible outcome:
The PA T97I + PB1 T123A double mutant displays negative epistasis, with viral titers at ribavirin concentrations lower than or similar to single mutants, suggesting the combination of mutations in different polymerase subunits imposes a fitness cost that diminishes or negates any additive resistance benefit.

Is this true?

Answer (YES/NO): NO